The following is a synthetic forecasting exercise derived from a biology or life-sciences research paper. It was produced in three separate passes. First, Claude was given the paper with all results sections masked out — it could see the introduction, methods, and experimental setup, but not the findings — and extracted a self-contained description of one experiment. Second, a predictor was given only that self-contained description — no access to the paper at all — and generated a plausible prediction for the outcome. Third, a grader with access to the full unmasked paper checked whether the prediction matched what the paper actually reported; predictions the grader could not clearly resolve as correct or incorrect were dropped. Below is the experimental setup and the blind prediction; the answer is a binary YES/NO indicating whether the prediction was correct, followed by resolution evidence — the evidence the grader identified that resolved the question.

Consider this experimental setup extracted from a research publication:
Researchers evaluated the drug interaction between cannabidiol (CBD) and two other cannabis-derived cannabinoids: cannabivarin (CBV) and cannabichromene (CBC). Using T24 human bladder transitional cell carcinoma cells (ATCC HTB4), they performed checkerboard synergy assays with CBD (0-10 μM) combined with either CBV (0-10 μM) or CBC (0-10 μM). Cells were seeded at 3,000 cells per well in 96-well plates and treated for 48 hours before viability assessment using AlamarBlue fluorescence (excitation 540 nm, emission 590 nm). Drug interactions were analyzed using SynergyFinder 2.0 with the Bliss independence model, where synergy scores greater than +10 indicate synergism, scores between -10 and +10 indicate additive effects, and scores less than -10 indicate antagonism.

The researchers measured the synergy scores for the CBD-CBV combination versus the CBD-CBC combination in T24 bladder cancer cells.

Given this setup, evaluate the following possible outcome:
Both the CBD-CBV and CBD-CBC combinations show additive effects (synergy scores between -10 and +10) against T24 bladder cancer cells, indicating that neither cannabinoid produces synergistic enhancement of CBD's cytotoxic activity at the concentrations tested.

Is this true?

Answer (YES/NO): NO